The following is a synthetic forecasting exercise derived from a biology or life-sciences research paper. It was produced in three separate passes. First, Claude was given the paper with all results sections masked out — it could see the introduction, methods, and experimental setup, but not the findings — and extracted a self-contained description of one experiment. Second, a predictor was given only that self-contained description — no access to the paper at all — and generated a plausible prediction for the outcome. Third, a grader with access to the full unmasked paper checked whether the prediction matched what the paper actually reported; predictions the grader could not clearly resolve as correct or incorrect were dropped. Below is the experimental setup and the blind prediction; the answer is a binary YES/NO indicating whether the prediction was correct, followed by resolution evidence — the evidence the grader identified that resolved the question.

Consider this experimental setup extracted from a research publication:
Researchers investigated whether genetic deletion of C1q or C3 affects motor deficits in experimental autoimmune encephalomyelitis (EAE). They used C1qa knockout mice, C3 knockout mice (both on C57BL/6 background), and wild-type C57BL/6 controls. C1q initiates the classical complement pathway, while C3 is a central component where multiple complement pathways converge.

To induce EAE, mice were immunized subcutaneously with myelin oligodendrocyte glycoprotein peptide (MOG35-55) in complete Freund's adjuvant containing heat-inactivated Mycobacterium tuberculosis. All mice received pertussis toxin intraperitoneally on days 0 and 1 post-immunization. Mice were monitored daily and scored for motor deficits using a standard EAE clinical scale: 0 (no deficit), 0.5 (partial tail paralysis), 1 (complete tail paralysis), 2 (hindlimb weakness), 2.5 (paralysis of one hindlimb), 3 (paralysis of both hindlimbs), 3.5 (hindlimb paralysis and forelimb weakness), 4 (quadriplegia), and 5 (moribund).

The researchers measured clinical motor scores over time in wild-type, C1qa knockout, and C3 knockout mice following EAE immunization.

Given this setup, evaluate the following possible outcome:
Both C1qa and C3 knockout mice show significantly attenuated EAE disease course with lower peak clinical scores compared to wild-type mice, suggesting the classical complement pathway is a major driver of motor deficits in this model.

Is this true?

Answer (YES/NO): NO